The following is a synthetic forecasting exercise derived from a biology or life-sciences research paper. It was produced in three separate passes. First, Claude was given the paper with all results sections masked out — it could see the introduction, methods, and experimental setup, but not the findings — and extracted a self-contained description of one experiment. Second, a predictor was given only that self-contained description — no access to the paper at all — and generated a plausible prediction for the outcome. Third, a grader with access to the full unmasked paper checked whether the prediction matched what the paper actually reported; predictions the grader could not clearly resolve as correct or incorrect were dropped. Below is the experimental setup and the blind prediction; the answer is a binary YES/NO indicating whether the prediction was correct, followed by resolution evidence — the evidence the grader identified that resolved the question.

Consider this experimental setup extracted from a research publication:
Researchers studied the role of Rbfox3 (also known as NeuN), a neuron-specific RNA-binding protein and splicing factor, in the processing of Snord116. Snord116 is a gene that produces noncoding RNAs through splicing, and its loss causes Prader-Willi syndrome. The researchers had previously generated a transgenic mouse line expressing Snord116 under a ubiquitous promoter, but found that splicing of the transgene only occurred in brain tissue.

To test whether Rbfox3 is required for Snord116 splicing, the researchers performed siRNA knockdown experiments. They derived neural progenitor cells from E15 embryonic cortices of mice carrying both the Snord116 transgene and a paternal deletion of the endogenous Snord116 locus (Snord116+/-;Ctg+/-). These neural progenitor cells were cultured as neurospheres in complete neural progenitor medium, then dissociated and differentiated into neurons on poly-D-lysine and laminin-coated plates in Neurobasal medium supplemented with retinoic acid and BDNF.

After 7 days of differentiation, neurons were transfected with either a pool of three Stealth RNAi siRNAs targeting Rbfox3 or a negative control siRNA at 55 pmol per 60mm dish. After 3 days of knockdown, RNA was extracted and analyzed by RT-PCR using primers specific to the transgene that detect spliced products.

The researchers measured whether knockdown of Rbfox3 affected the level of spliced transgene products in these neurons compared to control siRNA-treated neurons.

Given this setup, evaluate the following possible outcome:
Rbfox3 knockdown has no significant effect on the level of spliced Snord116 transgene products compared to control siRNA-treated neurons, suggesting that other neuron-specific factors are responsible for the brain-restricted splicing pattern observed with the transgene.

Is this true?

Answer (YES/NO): NO